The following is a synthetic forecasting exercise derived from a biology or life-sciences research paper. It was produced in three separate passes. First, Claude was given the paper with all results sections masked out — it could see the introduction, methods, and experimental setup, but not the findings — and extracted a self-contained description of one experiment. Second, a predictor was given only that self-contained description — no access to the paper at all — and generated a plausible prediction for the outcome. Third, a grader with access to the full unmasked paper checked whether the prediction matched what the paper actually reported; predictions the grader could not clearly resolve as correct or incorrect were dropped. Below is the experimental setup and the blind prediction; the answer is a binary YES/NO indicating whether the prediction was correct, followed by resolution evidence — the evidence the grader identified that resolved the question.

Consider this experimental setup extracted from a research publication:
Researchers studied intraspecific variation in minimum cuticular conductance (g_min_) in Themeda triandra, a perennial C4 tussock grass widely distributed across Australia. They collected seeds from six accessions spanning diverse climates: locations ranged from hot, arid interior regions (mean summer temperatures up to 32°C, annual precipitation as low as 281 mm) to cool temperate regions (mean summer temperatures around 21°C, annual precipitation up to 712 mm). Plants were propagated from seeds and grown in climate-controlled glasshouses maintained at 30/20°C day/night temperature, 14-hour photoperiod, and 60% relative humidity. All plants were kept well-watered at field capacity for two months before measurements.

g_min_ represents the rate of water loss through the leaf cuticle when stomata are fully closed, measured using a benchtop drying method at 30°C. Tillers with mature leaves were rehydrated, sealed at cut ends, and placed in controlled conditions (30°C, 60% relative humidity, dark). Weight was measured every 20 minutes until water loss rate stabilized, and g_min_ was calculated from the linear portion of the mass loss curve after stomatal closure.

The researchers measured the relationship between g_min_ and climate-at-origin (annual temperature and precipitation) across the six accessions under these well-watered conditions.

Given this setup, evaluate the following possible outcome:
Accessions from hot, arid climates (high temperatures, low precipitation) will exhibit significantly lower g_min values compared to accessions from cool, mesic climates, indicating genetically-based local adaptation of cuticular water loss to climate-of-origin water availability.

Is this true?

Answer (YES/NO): NO